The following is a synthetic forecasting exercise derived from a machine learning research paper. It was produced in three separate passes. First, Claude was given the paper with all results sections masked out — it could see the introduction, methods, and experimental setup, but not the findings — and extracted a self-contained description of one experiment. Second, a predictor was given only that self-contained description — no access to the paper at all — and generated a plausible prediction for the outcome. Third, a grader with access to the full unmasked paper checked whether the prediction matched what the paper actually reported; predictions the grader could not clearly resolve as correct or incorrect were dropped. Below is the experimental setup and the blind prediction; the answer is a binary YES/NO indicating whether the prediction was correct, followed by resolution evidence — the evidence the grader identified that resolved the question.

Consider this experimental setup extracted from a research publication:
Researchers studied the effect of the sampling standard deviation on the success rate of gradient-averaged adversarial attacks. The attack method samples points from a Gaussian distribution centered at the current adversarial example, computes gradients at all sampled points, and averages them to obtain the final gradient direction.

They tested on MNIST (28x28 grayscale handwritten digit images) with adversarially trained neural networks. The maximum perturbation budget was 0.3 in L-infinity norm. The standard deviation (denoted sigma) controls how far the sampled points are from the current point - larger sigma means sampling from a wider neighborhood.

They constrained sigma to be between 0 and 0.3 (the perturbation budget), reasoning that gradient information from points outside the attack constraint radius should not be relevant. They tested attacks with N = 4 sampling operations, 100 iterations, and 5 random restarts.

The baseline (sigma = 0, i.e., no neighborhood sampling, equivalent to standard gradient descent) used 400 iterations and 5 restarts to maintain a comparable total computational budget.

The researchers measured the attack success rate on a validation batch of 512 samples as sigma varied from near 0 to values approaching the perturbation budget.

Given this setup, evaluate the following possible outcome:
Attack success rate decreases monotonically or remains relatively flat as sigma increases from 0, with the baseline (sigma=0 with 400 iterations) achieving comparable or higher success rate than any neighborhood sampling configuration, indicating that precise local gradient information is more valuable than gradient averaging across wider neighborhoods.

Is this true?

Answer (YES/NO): NO